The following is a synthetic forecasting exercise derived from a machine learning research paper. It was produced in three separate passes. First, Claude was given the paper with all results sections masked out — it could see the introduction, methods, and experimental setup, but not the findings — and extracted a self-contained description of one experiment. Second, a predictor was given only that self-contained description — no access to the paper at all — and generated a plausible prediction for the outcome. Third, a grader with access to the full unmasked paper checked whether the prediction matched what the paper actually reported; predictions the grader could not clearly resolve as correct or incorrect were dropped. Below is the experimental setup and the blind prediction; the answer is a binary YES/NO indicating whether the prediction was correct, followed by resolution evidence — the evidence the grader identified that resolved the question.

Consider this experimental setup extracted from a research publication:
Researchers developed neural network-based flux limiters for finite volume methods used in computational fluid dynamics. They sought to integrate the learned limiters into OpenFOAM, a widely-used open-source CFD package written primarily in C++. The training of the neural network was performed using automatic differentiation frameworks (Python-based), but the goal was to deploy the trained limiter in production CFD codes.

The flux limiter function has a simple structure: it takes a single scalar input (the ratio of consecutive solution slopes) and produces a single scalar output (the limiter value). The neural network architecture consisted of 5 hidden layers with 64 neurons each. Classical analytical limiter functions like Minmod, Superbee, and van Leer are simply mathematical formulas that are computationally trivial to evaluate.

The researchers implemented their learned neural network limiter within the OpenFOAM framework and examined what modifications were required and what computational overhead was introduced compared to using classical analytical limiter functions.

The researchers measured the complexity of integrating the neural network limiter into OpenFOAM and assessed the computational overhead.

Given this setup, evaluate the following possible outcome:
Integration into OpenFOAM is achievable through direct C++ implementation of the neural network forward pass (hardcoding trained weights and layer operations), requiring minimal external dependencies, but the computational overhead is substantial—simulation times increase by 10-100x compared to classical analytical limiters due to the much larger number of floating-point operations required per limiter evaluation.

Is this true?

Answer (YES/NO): NO